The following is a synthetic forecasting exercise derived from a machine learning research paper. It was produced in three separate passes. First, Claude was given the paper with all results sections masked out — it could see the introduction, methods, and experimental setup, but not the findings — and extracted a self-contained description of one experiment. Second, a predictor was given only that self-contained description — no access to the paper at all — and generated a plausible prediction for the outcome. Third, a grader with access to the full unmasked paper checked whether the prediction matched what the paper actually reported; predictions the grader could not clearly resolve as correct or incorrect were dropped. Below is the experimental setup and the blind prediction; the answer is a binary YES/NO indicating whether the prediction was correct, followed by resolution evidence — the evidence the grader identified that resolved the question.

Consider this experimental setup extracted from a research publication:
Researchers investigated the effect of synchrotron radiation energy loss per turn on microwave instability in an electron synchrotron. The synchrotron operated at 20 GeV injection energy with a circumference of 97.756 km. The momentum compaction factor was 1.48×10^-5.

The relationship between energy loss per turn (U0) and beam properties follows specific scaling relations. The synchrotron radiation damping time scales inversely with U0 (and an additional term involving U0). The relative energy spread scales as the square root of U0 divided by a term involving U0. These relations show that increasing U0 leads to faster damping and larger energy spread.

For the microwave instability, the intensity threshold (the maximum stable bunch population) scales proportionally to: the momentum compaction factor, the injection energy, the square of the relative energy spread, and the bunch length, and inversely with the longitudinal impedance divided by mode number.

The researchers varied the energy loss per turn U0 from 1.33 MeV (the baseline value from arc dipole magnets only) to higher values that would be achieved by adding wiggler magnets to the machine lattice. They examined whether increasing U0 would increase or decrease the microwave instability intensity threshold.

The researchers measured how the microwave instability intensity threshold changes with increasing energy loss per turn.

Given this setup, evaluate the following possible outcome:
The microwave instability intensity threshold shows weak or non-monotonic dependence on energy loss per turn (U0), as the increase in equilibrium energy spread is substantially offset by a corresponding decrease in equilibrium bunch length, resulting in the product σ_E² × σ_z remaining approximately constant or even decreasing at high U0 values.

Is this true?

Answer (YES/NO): NO